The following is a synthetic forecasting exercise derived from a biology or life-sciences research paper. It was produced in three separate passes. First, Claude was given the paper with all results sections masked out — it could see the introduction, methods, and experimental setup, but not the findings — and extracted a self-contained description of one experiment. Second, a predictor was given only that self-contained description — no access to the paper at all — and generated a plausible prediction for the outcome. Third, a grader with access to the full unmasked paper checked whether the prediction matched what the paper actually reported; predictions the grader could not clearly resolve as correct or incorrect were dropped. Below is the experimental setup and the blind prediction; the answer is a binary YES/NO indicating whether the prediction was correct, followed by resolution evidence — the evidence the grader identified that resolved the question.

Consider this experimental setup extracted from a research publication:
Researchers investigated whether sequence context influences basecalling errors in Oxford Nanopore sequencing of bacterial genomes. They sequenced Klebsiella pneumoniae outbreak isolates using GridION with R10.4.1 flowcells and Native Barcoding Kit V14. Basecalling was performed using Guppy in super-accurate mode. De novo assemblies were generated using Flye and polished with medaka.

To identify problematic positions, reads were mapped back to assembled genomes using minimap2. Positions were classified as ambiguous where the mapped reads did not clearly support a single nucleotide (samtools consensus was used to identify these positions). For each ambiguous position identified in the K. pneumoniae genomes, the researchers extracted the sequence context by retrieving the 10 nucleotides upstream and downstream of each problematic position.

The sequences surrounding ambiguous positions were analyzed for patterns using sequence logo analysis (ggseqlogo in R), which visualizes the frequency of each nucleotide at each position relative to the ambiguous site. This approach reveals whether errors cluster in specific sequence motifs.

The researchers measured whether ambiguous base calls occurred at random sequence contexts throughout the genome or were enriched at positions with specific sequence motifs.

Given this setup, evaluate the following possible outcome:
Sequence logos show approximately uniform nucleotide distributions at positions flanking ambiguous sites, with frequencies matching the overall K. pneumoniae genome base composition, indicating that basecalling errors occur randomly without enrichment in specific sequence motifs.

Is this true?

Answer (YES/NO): NO